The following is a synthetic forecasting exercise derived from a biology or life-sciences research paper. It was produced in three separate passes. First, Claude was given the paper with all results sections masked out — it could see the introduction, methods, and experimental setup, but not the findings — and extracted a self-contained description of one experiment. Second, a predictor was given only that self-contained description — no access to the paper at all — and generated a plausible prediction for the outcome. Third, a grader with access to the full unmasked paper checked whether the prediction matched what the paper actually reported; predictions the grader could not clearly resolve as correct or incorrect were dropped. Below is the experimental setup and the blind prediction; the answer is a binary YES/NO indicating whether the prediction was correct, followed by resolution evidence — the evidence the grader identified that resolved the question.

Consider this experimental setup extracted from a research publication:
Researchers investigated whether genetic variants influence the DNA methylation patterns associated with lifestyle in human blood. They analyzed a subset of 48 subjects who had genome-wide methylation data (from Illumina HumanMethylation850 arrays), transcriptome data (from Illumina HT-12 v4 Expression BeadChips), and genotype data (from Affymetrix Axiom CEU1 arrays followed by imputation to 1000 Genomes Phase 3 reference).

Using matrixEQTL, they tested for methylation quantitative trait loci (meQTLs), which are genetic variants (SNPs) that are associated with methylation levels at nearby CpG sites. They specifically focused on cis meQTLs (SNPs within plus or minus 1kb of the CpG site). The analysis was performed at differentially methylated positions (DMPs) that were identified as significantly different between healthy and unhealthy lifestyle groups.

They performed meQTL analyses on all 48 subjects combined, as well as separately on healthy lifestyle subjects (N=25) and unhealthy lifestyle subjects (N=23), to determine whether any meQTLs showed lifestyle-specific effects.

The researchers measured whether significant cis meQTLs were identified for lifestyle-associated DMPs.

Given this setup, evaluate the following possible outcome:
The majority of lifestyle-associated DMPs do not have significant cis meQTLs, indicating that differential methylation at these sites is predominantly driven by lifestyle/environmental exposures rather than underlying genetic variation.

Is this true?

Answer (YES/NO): NO